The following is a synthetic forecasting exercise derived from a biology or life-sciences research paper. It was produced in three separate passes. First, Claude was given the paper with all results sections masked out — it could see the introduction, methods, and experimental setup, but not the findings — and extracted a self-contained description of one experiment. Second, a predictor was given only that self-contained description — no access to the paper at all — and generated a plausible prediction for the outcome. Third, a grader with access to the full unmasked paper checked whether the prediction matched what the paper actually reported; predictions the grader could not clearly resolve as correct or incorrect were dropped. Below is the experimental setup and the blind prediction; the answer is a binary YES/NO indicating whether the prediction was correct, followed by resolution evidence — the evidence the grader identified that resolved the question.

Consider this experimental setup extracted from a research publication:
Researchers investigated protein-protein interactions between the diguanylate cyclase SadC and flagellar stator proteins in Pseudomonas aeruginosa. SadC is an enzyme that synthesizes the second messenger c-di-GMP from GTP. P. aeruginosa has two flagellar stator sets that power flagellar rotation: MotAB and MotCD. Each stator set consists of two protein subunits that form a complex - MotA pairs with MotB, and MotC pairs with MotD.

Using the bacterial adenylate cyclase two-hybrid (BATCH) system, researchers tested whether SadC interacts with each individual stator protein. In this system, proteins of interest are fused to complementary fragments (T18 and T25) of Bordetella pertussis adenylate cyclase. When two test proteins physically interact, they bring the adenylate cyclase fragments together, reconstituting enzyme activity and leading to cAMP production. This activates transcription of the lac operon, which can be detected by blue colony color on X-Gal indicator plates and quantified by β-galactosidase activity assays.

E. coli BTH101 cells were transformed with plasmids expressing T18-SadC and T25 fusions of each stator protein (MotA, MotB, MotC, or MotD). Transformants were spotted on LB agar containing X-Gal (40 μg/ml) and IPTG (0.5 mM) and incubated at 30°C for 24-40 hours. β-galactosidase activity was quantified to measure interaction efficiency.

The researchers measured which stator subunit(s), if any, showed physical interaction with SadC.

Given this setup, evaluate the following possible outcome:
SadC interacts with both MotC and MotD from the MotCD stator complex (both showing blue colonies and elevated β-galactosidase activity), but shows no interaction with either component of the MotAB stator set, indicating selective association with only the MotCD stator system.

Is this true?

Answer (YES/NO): NO